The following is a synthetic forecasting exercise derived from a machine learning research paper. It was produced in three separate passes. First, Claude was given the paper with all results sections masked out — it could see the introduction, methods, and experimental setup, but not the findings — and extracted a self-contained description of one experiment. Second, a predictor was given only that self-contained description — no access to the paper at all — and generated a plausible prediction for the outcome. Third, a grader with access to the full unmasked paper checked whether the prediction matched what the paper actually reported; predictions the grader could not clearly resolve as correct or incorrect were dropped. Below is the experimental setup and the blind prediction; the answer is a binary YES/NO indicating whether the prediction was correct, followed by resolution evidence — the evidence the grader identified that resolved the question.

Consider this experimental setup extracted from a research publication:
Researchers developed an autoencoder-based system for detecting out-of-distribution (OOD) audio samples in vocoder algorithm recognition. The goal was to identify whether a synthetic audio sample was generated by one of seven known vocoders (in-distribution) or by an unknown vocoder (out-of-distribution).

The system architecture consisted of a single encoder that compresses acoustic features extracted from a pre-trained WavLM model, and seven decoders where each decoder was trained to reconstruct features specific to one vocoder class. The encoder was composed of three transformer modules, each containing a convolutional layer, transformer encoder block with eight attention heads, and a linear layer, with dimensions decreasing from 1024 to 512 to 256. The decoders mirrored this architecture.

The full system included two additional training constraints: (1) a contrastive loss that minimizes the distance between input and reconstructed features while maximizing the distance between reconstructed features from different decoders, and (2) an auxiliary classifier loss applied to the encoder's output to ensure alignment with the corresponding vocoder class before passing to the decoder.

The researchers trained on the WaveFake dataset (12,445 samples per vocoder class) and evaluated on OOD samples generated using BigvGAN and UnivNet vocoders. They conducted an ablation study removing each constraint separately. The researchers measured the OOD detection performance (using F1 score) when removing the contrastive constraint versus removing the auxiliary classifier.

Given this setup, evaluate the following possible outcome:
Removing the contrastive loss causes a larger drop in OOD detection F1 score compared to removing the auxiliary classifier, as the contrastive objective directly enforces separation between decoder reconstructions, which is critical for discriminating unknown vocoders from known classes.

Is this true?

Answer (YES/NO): YES